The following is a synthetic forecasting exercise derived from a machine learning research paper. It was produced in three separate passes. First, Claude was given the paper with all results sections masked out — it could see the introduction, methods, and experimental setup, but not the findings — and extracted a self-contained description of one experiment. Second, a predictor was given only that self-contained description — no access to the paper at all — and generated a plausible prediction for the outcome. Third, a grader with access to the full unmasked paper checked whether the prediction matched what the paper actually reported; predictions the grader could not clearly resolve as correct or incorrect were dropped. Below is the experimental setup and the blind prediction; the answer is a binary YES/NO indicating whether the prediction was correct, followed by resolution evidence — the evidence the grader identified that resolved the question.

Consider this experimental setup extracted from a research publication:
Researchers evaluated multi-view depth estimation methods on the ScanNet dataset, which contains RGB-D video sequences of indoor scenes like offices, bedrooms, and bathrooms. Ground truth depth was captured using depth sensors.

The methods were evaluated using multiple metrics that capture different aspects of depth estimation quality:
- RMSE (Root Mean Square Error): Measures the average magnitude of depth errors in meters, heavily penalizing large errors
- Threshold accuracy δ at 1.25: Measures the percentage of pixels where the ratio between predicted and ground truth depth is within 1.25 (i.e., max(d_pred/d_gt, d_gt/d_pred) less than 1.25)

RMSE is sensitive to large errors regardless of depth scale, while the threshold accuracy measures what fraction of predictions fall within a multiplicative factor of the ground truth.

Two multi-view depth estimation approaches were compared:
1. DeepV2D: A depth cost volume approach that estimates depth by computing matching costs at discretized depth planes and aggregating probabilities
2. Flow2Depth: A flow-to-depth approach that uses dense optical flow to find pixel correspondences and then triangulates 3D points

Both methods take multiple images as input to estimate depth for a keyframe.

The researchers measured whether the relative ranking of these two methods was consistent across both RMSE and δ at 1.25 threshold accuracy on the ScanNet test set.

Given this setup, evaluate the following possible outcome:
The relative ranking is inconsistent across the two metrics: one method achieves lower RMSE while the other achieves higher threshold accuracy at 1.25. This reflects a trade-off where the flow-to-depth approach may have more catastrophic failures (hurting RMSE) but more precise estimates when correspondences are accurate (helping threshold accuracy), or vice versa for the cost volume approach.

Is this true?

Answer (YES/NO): YES